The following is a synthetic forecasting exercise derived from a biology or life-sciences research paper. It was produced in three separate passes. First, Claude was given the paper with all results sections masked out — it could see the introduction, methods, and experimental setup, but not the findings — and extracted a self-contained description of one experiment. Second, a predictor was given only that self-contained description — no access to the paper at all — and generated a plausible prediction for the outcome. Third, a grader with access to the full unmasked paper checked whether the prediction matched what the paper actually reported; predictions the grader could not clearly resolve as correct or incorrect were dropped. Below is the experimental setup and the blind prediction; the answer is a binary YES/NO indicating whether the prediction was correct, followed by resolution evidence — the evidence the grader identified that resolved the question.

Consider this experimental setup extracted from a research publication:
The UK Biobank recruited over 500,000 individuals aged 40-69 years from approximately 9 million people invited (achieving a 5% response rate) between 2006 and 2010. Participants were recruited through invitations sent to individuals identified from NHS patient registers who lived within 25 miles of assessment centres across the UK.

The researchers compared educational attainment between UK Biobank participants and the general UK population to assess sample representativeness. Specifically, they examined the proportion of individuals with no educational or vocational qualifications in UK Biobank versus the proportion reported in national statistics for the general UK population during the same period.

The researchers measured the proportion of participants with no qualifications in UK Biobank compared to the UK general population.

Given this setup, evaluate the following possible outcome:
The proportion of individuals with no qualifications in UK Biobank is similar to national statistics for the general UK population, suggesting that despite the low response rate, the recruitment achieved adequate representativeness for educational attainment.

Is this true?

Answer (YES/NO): NO